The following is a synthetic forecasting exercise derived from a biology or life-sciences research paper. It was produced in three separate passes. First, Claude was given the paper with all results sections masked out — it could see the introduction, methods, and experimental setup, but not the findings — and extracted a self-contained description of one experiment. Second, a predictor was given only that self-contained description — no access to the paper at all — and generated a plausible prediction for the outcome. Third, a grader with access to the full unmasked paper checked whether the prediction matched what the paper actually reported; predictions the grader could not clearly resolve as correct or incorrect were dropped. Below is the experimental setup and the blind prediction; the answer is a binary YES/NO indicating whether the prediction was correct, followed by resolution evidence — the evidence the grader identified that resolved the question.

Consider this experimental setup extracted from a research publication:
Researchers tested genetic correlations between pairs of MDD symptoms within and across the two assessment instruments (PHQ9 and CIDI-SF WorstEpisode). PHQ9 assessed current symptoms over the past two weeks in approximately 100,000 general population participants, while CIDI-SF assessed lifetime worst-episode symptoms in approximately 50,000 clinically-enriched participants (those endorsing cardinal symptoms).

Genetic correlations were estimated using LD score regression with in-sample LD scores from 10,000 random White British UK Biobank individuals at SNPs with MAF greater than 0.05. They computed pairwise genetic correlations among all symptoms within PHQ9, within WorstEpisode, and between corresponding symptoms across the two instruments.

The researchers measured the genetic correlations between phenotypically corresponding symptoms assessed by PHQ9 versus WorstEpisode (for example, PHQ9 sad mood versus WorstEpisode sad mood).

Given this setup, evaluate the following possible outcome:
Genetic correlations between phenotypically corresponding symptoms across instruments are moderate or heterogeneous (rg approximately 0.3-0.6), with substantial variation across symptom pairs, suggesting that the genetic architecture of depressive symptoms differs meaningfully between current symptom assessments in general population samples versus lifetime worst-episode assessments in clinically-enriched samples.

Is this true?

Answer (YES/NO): NO